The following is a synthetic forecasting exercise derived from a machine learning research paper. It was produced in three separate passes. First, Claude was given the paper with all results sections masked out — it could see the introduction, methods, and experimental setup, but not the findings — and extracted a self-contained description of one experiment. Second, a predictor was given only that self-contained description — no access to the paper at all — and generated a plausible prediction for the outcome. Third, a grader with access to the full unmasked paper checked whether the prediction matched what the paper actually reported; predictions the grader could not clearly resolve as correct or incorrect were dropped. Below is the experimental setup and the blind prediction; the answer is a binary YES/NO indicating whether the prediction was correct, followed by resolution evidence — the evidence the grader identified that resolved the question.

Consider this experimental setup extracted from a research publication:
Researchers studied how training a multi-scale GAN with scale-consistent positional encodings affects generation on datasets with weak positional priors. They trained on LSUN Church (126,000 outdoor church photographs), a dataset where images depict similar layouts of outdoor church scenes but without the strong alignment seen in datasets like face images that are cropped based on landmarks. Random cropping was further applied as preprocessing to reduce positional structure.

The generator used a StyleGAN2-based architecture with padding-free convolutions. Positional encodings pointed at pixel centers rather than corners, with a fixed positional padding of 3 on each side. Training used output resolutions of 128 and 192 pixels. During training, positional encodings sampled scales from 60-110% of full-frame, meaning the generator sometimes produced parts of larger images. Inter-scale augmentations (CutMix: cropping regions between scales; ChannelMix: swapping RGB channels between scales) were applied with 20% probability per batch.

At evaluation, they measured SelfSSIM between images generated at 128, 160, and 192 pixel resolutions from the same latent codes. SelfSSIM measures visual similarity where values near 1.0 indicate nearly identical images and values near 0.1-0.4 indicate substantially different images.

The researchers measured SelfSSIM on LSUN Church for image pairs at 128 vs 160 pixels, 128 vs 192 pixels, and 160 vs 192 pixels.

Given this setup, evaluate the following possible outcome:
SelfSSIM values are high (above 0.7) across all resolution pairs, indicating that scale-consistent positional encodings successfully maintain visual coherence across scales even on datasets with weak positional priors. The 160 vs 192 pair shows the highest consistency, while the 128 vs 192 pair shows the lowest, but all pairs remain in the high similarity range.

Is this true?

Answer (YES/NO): YES